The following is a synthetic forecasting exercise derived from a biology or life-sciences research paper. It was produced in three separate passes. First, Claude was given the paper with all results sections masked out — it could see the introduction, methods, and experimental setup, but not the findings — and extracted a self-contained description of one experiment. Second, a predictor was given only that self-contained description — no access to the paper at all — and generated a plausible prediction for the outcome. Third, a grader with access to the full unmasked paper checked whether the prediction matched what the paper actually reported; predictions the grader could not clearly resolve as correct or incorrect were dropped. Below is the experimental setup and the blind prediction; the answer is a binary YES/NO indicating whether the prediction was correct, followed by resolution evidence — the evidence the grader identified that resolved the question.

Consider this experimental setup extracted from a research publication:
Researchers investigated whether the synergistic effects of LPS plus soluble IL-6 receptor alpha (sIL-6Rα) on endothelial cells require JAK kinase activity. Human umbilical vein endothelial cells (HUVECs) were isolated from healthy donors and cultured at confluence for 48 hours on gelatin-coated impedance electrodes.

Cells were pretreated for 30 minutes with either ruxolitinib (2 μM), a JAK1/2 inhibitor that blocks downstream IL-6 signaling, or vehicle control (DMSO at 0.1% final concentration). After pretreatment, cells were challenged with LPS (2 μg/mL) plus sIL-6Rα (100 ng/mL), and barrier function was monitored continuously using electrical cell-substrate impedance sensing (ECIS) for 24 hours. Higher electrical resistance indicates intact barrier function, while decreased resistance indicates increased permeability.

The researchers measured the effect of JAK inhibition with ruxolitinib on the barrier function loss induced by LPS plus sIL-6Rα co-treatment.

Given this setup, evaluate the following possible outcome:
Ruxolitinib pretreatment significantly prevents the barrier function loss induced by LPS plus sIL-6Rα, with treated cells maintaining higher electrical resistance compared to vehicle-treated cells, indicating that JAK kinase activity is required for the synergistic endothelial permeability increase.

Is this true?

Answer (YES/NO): YES